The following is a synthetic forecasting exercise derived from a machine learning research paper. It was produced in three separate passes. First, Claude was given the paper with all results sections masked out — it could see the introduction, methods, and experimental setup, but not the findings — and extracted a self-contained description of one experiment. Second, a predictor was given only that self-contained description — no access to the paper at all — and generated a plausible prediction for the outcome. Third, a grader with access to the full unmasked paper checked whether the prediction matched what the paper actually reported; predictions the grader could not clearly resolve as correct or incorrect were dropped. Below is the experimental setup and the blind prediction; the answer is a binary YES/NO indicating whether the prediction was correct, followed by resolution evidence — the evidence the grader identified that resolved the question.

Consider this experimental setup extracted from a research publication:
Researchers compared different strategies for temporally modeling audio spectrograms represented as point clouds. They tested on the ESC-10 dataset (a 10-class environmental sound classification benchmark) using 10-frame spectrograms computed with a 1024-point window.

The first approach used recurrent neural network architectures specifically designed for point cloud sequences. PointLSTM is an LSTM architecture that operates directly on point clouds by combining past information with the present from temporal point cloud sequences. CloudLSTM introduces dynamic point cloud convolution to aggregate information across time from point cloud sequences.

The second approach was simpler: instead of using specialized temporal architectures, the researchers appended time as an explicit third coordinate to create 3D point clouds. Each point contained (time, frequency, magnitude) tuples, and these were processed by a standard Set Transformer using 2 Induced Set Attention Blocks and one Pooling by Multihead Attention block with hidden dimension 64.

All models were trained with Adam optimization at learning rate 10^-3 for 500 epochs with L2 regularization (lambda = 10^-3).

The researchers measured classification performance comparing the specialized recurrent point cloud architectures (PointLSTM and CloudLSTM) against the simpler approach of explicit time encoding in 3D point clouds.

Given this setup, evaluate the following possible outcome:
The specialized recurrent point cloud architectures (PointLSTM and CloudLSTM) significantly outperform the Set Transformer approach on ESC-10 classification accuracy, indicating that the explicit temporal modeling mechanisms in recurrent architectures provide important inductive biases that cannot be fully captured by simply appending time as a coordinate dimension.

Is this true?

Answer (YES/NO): NO